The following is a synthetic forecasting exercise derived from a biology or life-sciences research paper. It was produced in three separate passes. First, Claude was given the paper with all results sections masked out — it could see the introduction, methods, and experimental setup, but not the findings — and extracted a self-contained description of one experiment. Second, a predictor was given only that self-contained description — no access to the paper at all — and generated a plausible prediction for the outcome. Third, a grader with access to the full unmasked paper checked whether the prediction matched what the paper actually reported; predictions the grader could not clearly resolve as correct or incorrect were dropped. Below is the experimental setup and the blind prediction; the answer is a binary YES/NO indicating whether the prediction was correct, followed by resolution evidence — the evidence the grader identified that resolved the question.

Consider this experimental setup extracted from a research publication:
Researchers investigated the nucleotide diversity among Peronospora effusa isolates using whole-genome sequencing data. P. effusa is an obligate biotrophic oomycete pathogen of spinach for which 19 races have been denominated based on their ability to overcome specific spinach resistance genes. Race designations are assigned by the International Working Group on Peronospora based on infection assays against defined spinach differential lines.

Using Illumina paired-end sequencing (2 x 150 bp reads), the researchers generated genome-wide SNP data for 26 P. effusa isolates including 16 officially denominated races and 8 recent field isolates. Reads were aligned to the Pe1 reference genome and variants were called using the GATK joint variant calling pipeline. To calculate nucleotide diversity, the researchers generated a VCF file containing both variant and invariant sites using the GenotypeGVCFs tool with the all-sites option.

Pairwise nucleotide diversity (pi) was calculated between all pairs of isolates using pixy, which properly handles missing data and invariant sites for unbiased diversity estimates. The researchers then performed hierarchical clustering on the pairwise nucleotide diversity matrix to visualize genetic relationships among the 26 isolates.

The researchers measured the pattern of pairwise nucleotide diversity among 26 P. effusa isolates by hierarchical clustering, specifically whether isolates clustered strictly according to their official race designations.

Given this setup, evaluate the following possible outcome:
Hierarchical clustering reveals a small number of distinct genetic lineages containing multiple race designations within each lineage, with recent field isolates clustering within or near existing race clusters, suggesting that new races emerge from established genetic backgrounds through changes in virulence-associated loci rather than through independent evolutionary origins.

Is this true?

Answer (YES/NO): YES